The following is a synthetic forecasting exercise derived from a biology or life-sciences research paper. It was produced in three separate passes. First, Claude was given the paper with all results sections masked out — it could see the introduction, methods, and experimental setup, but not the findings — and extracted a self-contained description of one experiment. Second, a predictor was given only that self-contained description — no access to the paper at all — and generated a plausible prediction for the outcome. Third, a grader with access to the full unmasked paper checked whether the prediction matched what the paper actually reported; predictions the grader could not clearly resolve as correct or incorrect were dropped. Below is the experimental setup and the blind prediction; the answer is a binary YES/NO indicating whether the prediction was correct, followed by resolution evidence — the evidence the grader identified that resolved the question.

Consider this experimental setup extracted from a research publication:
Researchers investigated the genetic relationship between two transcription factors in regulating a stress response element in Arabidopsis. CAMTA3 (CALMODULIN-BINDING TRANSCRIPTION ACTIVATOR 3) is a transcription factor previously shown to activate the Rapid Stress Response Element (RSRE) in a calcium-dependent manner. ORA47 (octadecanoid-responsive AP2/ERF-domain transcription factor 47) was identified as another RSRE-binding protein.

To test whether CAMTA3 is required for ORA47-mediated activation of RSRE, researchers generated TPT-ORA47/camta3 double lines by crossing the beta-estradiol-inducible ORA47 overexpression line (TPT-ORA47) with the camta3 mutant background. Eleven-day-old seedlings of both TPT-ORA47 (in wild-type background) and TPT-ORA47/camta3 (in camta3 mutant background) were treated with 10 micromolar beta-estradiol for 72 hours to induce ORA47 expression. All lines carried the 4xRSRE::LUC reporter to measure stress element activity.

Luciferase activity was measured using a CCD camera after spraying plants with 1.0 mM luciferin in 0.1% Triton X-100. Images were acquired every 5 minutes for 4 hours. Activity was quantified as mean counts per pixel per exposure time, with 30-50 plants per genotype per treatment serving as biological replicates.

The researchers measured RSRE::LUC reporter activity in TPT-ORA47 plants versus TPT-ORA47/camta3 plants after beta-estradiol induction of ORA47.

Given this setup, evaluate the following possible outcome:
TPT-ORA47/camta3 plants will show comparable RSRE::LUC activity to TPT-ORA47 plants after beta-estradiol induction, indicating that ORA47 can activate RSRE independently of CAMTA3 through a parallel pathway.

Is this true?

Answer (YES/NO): NO